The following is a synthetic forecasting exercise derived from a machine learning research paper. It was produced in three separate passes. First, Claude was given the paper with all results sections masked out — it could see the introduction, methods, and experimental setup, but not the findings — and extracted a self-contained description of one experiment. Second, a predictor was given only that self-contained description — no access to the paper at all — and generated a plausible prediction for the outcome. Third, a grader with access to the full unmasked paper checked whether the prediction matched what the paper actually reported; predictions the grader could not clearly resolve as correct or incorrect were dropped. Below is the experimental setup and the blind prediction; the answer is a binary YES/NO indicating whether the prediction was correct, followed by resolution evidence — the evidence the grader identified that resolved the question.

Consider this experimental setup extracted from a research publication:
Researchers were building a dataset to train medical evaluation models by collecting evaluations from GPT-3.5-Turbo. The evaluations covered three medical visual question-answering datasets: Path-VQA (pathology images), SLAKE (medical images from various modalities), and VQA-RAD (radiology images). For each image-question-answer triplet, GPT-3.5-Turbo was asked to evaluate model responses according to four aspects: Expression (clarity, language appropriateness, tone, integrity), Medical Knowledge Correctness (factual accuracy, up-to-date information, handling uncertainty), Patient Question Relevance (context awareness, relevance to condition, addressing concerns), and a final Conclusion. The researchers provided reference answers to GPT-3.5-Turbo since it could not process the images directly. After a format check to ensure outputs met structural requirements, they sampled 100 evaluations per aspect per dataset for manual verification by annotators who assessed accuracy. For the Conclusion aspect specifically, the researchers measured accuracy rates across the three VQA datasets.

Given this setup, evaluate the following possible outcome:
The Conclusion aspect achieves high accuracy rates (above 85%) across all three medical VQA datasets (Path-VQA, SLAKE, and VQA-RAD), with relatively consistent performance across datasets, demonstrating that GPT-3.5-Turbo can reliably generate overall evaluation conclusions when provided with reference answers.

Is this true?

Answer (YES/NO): YES